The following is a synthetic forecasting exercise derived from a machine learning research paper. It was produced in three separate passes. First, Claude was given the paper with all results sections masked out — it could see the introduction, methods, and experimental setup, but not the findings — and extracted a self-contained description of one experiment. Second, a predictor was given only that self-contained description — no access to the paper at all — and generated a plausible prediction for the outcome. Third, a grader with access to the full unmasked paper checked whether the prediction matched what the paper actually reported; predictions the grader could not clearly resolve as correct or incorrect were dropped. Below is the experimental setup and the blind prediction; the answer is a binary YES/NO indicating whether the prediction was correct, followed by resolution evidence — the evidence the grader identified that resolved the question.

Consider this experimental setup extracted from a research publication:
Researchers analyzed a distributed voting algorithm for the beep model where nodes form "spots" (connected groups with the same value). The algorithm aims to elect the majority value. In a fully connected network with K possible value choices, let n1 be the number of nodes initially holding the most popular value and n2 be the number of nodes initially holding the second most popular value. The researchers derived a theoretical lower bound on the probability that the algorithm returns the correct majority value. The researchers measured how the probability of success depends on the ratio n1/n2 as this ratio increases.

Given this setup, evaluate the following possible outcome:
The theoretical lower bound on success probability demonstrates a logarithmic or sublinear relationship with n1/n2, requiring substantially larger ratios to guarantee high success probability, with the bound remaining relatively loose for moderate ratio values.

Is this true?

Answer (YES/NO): NO